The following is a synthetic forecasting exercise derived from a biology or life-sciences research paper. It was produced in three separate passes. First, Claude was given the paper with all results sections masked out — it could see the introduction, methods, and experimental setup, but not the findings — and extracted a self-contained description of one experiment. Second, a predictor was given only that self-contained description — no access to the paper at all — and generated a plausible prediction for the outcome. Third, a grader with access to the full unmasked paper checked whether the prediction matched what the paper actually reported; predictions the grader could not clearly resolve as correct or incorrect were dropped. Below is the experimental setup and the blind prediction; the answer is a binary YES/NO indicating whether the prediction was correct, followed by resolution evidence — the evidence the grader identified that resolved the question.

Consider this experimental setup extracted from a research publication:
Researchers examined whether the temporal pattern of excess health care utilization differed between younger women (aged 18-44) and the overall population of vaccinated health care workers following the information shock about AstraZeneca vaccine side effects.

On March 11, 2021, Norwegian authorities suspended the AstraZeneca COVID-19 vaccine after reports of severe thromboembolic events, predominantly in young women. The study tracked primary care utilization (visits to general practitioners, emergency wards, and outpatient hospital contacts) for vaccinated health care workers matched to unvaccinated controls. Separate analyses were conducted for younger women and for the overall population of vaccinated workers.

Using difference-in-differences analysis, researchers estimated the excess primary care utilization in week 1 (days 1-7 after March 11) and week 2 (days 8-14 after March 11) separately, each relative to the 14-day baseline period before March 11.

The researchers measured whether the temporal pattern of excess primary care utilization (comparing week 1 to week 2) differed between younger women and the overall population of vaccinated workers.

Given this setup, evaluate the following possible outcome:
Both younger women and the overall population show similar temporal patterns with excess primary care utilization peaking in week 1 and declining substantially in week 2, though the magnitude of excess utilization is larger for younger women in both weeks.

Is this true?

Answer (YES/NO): NO